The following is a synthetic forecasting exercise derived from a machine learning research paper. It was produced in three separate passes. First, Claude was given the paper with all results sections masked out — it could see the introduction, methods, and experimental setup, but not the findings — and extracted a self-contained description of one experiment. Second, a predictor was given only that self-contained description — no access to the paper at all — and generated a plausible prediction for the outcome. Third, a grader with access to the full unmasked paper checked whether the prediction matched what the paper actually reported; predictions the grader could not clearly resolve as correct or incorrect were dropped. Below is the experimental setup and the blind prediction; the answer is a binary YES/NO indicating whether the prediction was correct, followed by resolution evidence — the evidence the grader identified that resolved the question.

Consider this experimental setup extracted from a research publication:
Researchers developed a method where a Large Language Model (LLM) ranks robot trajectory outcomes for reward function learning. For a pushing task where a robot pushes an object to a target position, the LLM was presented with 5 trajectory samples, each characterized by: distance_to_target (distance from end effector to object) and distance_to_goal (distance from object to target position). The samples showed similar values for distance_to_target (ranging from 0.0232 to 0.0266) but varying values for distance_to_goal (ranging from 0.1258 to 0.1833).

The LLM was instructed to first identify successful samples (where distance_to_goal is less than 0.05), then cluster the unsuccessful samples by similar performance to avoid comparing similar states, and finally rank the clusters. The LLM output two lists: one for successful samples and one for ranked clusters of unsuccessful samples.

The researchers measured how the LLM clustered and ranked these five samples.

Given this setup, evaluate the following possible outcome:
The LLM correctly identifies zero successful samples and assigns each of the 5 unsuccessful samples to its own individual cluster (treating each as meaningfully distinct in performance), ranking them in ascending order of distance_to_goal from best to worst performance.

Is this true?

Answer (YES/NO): NO